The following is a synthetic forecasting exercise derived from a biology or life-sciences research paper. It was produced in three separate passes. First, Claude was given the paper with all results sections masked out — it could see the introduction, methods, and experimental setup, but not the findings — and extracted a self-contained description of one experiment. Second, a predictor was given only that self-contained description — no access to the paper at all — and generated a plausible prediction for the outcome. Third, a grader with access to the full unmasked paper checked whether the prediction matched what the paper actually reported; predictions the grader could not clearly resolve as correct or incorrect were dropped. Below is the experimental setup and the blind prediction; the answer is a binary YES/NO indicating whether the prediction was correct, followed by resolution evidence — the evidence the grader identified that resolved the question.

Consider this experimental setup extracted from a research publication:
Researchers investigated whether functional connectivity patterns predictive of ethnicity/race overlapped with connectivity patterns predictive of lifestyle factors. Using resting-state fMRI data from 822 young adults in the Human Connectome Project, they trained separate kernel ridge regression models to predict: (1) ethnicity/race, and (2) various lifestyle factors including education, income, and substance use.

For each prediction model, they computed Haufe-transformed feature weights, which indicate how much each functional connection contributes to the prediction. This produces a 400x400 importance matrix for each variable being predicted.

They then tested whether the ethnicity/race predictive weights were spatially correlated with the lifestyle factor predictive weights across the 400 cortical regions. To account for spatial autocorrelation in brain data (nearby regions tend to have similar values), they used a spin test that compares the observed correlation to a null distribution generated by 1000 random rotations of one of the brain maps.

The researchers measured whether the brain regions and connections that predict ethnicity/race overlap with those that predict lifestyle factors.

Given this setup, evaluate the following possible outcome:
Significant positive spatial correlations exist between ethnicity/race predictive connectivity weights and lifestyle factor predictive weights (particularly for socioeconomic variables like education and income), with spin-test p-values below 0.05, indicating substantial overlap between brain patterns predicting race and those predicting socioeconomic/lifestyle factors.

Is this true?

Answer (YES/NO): NO